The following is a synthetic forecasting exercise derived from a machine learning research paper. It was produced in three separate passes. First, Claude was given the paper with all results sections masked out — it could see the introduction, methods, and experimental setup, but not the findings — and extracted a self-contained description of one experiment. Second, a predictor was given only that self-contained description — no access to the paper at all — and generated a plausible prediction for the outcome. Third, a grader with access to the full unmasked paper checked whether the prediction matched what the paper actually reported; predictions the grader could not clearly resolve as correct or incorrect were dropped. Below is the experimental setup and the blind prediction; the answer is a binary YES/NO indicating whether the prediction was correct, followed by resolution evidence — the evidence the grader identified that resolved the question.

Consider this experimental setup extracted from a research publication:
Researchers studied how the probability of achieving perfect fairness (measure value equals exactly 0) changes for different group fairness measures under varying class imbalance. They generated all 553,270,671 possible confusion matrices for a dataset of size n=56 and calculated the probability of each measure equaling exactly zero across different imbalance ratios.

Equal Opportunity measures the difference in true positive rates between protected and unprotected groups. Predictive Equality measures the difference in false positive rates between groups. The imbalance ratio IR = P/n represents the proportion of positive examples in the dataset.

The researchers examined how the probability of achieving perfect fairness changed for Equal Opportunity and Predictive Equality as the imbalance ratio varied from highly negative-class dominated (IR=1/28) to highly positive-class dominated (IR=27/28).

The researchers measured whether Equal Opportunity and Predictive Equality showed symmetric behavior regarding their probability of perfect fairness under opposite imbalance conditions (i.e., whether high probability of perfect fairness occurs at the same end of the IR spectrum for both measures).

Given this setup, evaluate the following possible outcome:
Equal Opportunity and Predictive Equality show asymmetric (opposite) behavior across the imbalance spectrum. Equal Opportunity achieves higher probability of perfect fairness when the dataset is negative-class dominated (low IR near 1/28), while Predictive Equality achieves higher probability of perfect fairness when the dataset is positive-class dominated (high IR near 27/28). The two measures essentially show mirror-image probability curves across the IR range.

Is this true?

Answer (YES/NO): YES